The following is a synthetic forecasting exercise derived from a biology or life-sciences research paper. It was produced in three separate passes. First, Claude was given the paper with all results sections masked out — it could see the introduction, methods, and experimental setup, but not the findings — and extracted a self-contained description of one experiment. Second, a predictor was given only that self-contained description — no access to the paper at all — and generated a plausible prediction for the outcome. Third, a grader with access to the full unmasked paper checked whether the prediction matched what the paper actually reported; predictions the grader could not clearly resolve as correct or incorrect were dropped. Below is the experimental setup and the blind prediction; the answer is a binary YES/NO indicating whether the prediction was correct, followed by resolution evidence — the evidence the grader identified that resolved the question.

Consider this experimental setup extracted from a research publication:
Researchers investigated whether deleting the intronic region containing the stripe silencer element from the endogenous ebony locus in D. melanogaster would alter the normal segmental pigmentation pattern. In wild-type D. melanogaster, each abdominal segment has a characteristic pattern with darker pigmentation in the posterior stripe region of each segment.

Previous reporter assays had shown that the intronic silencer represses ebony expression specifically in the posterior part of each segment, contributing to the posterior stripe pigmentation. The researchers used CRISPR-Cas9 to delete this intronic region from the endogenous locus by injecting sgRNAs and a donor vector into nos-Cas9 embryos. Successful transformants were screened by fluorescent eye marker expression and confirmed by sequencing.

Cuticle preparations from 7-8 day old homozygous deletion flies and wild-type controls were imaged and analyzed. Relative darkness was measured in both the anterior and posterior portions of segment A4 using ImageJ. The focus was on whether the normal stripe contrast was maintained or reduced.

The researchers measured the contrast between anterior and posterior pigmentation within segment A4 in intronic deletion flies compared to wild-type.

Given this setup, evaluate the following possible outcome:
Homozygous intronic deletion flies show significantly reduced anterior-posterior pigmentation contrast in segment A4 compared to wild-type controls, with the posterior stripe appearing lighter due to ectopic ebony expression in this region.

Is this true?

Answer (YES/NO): YES